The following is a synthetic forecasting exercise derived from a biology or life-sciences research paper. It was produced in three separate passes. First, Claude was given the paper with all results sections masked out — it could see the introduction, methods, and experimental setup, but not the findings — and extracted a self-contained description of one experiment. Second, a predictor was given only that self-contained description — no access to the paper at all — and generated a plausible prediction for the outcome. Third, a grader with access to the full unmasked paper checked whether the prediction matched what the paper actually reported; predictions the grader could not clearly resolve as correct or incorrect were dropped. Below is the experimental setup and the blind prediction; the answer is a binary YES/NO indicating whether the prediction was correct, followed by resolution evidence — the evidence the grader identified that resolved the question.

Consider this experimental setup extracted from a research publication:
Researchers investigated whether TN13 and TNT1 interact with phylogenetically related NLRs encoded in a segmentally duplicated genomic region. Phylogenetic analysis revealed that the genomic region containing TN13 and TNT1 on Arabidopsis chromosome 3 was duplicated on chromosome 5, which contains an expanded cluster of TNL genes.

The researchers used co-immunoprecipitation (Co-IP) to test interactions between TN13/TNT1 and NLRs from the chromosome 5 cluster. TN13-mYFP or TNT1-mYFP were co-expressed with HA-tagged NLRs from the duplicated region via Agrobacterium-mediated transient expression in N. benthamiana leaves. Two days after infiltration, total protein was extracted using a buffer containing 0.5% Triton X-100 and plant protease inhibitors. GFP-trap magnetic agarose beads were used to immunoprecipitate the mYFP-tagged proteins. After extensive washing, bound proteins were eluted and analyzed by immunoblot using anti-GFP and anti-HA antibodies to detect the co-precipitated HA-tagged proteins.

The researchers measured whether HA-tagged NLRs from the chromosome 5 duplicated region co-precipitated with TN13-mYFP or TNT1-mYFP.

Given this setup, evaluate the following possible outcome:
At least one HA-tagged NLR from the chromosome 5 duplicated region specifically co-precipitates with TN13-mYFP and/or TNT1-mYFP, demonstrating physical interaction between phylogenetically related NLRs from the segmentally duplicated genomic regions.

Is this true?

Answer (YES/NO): YES